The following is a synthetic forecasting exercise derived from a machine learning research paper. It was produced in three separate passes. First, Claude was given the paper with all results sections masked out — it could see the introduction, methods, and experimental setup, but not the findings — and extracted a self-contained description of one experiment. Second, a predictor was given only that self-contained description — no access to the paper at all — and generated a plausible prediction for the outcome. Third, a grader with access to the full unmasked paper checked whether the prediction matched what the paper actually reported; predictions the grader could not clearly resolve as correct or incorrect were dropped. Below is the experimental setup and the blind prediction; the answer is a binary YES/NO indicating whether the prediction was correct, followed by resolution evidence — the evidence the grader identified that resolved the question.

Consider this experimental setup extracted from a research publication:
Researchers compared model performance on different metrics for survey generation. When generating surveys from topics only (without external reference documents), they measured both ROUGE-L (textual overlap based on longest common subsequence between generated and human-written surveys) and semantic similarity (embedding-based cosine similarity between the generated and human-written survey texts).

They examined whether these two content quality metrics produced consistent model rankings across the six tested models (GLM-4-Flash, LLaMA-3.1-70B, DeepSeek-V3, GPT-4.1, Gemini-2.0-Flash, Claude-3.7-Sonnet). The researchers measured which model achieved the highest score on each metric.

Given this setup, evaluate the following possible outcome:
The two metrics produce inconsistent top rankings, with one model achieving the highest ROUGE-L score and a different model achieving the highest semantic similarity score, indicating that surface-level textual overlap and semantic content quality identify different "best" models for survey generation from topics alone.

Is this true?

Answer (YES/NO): NO